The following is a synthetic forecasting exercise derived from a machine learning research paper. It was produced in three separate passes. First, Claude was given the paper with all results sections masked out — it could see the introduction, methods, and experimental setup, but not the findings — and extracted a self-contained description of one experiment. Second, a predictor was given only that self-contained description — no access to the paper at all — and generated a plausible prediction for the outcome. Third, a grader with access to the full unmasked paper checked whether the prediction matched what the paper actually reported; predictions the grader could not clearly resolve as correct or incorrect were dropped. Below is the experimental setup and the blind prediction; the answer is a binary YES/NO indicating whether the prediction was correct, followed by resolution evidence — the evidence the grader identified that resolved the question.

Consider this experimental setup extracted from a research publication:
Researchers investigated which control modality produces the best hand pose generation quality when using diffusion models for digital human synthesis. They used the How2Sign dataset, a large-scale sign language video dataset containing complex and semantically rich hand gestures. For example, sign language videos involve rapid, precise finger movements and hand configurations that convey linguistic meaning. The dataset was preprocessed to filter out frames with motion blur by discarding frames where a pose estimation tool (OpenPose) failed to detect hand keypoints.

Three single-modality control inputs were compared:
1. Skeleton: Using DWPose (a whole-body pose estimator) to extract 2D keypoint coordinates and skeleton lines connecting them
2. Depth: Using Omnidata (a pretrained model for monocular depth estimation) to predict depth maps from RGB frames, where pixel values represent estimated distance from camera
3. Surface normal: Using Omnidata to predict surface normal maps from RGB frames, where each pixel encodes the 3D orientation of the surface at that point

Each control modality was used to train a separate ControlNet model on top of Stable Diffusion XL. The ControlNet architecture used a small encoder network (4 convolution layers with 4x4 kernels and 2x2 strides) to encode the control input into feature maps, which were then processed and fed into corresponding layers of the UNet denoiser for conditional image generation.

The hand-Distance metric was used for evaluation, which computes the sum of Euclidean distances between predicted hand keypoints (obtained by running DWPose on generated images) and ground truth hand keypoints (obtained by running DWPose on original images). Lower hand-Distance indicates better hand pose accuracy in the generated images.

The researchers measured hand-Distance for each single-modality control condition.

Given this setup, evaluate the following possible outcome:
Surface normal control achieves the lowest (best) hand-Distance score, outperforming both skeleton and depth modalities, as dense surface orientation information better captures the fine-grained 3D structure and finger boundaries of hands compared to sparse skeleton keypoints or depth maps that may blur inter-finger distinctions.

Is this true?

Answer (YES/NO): YES